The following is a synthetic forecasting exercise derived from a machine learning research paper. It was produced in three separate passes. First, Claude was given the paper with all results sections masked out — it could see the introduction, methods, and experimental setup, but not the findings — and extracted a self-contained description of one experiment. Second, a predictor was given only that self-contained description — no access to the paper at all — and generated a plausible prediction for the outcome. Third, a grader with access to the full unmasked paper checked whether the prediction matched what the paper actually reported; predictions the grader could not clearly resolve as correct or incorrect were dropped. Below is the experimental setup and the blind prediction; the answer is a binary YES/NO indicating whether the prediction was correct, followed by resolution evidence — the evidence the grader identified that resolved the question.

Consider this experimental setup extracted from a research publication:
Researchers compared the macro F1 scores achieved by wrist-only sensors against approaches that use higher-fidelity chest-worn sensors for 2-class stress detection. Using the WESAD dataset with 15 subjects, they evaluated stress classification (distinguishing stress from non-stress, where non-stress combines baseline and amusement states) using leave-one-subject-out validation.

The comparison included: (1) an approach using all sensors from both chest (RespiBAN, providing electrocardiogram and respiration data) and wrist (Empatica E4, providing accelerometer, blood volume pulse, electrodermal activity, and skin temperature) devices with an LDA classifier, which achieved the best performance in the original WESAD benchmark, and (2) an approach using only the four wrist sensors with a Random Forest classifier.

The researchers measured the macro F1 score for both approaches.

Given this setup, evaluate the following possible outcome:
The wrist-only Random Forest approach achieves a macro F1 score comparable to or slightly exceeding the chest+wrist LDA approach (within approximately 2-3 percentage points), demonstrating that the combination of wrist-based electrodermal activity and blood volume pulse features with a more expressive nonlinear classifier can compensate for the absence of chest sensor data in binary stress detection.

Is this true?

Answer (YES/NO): NO